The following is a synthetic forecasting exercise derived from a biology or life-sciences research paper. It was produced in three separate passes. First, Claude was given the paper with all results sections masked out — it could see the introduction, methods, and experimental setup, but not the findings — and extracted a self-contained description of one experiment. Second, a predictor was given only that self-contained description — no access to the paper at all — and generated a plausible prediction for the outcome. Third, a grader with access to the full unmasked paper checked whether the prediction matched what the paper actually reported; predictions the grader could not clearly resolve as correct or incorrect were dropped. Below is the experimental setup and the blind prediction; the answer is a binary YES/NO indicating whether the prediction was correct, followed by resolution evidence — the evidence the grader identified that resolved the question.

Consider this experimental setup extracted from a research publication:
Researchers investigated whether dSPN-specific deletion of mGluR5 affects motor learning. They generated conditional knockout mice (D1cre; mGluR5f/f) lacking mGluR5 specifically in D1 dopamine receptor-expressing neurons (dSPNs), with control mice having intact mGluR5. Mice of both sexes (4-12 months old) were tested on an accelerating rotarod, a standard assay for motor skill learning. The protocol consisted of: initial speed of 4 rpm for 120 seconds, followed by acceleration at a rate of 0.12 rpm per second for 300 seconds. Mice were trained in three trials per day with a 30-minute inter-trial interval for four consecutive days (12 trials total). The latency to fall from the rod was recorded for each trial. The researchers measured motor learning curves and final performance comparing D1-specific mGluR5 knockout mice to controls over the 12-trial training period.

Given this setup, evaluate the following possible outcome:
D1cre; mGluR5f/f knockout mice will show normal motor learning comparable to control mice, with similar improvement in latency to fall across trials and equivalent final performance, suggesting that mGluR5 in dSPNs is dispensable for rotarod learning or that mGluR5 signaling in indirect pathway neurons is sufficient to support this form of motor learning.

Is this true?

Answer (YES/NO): NO